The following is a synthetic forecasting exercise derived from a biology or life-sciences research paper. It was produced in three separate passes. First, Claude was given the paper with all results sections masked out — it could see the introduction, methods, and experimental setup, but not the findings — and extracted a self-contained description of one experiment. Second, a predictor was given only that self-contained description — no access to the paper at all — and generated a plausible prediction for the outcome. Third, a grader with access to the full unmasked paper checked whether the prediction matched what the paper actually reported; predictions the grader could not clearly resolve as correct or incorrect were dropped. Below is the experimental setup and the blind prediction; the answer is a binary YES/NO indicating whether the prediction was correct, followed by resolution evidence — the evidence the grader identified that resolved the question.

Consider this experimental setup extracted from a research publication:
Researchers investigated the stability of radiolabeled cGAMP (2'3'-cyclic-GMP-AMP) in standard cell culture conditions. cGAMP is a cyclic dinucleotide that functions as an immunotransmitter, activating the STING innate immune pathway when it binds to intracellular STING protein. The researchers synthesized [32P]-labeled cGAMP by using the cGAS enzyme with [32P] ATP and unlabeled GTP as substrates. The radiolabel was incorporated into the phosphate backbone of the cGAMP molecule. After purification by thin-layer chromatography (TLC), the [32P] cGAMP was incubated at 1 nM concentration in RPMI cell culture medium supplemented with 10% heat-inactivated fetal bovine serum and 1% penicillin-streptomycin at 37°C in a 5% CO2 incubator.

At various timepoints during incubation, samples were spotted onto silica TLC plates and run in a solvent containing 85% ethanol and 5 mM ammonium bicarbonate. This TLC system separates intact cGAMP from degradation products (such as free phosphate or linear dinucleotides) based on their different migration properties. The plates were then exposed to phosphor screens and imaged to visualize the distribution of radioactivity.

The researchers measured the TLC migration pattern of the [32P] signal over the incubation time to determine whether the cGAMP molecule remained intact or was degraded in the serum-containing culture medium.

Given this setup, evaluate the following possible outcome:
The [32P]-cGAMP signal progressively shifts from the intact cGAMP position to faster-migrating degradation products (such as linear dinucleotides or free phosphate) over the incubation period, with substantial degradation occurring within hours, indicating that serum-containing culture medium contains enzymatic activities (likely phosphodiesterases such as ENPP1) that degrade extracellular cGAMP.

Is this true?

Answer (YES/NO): NO